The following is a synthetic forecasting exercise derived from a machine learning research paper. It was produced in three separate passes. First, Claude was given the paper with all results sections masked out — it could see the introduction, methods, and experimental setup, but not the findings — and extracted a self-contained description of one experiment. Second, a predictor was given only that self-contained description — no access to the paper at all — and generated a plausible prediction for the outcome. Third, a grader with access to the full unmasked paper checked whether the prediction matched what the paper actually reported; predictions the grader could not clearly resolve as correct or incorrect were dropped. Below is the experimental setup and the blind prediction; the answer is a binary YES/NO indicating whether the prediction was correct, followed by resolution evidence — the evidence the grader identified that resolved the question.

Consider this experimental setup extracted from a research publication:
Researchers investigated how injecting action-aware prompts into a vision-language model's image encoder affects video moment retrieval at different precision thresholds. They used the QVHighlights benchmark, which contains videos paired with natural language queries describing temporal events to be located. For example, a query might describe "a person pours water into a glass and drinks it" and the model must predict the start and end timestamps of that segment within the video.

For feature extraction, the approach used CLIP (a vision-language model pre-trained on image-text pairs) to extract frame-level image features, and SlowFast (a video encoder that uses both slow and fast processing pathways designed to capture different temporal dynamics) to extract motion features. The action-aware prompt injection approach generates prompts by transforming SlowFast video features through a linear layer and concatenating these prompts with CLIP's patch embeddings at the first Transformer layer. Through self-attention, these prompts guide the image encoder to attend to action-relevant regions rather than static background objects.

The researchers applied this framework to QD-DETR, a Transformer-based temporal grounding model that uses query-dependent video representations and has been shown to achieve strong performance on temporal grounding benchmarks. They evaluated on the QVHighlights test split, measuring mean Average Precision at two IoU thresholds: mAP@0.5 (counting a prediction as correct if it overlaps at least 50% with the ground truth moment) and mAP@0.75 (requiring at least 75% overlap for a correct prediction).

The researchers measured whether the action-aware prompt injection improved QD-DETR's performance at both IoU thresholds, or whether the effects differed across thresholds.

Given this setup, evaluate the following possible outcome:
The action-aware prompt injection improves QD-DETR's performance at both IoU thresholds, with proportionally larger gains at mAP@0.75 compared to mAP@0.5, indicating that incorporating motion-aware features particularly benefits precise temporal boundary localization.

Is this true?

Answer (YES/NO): NO